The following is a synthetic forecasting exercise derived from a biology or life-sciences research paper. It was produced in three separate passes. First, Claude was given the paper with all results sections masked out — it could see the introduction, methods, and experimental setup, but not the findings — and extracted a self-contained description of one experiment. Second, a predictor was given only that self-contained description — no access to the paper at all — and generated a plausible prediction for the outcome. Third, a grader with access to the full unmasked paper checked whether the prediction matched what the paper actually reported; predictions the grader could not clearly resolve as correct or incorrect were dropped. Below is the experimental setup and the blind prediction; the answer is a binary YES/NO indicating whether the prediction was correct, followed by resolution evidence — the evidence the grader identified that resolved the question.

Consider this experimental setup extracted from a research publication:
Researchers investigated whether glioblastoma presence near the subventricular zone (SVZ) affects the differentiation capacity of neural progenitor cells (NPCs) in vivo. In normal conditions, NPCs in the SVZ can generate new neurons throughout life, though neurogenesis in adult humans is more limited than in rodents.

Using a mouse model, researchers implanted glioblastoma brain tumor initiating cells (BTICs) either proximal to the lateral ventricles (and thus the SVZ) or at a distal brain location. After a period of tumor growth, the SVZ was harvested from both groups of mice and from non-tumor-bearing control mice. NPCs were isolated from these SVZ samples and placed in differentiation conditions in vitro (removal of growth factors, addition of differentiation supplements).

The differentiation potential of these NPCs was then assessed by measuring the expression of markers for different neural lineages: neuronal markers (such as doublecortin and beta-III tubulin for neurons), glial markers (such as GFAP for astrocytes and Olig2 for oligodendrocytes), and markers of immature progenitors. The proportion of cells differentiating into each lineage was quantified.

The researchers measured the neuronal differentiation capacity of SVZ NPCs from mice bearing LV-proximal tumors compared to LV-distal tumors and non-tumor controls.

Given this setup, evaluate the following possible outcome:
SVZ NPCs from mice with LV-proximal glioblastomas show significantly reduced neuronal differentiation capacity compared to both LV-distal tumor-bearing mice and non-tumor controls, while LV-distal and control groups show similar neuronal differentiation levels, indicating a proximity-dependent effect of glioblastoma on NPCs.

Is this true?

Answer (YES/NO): YES